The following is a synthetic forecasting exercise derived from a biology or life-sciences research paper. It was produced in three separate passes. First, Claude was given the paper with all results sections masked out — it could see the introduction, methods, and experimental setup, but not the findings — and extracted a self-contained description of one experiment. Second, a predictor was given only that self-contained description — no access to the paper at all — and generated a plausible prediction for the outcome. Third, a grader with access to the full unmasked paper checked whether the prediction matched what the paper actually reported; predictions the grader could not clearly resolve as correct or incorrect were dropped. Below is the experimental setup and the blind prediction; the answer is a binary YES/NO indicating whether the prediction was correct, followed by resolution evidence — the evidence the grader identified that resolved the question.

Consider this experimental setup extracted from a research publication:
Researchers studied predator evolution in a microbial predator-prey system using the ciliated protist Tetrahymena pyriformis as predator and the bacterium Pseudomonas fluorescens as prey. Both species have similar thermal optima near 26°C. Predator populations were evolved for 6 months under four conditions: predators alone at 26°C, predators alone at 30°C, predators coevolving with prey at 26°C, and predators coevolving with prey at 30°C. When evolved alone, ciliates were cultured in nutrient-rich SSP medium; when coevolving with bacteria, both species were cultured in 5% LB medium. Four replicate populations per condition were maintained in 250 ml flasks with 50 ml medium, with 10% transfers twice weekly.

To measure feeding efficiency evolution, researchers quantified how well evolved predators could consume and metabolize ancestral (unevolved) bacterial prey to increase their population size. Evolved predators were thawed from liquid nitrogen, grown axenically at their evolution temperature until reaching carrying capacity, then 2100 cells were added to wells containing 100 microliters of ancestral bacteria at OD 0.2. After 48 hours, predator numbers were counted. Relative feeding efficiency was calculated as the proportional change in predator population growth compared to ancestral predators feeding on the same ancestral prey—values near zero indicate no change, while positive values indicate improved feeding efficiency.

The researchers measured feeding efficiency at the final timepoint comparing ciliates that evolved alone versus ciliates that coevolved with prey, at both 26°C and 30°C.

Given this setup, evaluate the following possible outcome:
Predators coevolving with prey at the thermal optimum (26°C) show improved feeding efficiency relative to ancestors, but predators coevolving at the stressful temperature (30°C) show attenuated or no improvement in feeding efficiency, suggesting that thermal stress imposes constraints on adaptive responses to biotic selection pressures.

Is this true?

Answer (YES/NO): YES